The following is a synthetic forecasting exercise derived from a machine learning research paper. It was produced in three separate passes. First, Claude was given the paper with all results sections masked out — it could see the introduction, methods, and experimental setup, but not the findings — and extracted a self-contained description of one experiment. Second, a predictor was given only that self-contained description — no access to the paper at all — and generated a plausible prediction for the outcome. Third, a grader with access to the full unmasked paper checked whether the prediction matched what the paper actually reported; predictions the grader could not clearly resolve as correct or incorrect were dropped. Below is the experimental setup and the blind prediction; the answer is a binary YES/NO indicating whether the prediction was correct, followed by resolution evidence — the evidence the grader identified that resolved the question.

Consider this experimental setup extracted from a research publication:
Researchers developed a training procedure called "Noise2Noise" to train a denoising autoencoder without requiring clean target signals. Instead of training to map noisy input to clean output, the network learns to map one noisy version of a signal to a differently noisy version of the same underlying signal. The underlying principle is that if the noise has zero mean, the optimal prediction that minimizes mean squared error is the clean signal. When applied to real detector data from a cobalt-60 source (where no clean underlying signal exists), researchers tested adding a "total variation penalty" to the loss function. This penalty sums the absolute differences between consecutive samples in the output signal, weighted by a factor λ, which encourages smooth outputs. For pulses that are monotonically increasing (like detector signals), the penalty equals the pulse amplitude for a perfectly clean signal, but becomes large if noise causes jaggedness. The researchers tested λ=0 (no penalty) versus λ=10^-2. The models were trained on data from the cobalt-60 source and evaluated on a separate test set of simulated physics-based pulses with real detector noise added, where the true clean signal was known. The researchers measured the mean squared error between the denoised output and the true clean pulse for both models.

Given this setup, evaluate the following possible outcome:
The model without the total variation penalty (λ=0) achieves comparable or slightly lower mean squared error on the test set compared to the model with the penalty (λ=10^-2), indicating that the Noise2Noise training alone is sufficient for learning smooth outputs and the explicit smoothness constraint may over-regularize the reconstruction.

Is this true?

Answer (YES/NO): NO